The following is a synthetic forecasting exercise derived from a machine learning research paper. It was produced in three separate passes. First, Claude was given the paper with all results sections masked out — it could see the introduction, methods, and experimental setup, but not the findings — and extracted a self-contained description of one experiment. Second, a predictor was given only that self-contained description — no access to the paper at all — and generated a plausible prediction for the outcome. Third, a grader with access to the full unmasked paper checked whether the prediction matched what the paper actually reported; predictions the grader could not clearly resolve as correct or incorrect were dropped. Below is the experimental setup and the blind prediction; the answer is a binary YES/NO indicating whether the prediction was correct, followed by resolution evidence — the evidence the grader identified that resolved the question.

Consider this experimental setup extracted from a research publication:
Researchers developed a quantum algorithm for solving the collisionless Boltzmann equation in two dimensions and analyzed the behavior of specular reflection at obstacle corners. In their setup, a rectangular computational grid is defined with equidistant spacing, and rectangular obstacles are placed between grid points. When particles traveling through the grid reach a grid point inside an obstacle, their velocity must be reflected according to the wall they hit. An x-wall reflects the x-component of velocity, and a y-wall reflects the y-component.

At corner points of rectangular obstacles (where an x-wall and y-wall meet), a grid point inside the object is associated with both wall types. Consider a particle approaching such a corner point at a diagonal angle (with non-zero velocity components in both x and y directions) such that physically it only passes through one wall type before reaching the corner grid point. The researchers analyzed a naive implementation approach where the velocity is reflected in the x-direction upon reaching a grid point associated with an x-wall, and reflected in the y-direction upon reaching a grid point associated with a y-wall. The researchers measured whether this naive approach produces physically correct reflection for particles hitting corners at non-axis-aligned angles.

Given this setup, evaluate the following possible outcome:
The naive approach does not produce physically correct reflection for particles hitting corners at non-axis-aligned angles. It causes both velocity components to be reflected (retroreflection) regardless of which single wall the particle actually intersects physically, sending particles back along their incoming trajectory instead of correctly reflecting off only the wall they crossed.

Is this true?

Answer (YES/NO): YES